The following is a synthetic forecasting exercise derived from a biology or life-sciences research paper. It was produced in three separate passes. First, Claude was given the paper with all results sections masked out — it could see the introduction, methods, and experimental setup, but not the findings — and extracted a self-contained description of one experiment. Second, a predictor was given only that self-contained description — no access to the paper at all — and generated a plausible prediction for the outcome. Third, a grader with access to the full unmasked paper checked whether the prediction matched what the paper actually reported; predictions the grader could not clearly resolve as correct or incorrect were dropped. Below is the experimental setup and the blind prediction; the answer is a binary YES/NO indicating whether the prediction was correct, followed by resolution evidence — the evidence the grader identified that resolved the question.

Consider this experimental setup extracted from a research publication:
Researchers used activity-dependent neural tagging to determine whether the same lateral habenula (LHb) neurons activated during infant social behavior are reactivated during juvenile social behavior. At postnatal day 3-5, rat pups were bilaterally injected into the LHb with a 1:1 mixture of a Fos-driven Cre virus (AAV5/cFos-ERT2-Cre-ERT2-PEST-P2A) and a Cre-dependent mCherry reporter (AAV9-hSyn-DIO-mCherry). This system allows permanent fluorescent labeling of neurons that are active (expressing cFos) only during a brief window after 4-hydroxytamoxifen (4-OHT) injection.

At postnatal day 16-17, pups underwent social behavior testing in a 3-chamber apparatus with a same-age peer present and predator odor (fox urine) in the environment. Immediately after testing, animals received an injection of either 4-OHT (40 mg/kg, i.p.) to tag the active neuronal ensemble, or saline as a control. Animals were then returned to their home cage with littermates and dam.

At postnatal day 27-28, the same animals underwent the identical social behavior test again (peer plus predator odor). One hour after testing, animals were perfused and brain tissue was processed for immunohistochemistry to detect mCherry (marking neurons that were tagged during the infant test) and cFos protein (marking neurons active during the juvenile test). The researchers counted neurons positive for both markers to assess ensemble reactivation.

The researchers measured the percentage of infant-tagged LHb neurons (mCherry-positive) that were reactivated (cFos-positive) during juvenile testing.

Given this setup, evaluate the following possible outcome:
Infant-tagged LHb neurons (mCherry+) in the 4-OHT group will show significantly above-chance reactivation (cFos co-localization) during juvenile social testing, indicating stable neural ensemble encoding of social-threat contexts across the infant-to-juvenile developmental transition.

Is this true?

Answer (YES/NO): NO